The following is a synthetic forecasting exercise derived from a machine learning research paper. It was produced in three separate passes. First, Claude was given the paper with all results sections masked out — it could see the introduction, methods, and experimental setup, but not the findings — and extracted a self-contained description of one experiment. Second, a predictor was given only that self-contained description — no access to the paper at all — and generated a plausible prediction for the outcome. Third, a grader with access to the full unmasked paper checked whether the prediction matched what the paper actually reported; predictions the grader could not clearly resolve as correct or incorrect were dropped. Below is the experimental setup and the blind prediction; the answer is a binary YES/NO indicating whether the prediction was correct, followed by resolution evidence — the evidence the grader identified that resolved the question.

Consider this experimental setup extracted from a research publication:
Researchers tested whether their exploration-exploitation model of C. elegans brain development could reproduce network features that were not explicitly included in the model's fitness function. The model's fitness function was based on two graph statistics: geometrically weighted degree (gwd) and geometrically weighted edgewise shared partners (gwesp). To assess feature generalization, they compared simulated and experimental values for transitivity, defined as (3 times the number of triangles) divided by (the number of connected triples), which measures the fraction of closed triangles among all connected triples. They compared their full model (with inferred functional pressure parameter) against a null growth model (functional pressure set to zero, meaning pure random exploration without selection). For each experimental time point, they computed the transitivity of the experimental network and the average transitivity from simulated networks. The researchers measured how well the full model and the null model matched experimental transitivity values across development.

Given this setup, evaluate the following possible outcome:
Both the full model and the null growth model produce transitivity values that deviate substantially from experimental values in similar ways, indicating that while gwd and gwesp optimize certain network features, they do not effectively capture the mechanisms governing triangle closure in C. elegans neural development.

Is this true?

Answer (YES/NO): NO